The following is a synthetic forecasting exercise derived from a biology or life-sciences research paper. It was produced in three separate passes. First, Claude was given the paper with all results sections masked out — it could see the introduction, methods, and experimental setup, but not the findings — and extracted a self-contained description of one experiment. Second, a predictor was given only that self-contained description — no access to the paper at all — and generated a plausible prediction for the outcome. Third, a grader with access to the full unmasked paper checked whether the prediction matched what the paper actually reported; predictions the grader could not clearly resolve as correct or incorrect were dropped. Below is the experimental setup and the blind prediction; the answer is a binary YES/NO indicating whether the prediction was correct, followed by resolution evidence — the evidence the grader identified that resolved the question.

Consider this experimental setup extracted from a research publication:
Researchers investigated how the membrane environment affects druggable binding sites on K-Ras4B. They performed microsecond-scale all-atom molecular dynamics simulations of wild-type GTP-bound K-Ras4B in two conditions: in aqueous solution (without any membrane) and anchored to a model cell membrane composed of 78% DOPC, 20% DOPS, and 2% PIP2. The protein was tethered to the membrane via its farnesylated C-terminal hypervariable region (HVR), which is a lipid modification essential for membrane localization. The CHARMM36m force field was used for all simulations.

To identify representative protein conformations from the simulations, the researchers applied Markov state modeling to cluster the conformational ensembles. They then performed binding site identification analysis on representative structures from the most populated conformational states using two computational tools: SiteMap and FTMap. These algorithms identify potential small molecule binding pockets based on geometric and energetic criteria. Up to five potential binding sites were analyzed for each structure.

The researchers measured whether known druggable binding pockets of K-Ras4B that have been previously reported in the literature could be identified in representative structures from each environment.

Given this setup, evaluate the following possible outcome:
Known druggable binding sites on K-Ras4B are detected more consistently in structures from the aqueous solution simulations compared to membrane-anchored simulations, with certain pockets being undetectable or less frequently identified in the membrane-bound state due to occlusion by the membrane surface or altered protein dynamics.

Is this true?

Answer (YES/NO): NO